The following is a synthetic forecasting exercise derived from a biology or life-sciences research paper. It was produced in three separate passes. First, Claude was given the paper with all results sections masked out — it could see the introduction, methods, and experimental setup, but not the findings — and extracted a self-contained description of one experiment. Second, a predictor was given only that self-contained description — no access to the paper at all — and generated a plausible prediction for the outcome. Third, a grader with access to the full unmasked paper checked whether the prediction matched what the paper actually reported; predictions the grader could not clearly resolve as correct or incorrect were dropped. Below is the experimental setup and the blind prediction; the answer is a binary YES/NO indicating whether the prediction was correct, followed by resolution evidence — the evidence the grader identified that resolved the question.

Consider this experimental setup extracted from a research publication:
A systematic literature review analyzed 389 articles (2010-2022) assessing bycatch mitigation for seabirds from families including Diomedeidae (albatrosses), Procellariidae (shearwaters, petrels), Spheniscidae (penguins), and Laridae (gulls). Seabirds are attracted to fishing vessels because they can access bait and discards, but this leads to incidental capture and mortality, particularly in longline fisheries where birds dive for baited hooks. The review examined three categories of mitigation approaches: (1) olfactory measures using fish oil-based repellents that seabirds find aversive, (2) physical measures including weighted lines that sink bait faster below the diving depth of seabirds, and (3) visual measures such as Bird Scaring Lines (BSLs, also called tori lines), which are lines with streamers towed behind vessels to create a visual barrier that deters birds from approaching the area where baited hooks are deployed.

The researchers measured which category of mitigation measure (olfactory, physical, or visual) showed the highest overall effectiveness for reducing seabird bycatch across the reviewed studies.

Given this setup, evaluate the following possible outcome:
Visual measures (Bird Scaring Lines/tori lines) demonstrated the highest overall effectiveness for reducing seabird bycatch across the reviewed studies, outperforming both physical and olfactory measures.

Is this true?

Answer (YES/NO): YES